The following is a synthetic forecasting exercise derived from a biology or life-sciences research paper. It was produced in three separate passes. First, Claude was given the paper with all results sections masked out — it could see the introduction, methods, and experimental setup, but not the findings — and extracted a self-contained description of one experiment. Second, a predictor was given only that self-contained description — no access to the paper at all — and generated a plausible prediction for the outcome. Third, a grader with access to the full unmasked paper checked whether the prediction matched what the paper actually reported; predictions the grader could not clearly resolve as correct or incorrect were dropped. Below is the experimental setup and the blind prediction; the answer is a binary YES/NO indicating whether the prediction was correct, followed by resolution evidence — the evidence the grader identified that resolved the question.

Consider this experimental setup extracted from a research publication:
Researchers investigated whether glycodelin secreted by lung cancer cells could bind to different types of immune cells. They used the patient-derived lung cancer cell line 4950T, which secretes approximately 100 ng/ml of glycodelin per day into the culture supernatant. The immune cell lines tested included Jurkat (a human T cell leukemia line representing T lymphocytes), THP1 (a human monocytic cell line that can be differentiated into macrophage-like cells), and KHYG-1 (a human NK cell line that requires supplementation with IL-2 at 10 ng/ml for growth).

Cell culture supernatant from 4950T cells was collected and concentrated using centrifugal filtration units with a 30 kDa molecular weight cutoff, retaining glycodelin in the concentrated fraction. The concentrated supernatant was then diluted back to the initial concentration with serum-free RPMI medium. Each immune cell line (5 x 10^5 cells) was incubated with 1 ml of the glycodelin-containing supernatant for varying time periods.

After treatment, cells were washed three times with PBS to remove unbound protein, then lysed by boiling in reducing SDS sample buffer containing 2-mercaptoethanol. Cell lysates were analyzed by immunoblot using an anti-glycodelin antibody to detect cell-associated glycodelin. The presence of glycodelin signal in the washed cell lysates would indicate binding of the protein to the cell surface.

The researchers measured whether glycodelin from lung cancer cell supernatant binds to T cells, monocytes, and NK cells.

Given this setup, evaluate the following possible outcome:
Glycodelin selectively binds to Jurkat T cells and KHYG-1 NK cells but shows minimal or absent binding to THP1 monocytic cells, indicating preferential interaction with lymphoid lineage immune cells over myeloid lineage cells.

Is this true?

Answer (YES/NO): NO